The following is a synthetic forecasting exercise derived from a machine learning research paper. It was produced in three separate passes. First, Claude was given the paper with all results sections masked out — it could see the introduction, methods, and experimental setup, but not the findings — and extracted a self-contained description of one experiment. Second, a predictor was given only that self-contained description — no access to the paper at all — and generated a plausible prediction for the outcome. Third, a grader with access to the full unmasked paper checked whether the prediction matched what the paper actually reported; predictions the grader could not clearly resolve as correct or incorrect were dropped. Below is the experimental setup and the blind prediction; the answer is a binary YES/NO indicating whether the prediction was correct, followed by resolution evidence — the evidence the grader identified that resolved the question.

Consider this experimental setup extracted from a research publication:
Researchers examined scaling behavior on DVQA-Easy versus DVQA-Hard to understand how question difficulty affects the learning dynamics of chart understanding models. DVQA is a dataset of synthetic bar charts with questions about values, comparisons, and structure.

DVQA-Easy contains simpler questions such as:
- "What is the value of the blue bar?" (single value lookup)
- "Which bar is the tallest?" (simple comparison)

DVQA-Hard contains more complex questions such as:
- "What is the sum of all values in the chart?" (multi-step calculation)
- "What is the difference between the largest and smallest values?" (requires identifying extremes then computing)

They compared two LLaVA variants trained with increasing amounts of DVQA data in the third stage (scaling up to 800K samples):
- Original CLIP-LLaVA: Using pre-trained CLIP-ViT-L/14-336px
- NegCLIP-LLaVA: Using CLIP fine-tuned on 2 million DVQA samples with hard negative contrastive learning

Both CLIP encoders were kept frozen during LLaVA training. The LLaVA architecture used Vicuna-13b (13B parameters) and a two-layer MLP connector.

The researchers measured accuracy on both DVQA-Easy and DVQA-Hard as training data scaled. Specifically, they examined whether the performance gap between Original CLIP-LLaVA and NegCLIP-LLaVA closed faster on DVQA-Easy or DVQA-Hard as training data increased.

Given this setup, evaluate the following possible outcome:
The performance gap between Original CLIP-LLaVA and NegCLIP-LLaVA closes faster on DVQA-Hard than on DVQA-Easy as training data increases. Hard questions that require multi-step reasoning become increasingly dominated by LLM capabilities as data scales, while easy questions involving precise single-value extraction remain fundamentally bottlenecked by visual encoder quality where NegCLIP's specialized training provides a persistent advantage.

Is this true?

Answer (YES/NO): NO